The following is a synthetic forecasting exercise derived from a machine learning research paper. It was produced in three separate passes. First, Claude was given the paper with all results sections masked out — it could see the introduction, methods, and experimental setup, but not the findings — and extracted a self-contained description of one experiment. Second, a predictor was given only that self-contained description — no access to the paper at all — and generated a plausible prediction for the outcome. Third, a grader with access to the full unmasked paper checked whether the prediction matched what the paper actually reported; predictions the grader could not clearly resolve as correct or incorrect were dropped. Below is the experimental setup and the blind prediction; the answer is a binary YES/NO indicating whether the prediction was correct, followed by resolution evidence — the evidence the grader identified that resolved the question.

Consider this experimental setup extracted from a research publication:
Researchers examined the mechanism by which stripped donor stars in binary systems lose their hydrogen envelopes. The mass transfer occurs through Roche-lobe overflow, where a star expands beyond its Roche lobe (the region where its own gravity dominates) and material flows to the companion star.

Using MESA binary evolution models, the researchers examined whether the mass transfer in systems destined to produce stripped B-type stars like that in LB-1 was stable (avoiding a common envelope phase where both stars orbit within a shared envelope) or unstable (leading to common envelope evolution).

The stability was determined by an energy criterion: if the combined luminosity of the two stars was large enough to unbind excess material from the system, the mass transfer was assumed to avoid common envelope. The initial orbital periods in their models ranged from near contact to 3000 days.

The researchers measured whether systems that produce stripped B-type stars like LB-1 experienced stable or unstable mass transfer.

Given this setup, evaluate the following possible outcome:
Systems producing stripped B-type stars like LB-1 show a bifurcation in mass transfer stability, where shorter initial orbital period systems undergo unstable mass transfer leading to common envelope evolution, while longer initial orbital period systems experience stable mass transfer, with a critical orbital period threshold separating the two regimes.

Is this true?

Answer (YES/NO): NO